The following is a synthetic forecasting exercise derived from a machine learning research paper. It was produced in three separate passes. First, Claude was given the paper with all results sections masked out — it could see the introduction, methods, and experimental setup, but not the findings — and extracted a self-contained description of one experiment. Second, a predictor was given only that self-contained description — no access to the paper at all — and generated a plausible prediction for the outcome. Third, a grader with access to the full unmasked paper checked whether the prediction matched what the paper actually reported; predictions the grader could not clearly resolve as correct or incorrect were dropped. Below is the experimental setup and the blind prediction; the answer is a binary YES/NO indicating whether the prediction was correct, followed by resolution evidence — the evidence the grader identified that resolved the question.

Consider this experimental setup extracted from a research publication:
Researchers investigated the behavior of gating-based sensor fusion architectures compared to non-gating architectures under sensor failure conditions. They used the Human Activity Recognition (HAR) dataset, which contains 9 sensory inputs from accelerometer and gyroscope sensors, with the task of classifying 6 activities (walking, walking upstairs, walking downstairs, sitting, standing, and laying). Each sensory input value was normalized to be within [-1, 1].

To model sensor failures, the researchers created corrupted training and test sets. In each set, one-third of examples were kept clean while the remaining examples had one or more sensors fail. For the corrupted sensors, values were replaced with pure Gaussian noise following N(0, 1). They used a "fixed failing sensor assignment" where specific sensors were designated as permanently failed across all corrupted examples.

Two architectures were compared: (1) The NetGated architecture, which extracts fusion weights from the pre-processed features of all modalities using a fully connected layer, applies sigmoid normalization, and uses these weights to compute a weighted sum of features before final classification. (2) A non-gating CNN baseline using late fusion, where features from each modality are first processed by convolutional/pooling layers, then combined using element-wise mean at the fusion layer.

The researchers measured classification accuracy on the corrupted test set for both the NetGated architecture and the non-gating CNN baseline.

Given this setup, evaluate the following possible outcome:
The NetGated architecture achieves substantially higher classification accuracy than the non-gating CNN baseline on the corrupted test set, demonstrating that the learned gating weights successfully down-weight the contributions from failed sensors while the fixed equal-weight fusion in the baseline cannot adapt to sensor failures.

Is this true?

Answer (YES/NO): NO